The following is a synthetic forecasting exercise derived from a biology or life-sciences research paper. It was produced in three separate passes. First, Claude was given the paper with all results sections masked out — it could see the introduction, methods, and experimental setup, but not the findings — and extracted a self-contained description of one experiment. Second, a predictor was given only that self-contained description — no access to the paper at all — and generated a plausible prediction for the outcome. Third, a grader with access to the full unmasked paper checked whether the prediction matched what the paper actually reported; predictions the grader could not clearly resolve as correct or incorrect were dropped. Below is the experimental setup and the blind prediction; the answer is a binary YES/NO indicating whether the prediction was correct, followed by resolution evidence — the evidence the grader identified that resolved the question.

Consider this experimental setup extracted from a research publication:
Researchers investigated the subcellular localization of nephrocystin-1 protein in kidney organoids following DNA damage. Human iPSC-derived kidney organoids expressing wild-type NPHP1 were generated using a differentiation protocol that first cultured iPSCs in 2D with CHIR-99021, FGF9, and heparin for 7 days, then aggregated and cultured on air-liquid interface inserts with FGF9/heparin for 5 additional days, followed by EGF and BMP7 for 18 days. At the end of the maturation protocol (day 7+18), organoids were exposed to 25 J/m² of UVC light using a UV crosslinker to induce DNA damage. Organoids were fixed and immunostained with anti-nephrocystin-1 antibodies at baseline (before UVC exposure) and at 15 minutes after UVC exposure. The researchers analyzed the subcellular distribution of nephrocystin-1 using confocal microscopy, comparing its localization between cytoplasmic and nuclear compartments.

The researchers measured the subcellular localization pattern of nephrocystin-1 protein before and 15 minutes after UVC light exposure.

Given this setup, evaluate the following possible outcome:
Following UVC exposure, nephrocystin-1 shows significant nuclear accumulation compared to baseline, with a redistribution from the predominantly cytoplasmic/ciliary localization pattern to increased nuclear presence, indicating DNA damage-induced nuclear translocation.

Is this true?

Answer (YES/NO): YES